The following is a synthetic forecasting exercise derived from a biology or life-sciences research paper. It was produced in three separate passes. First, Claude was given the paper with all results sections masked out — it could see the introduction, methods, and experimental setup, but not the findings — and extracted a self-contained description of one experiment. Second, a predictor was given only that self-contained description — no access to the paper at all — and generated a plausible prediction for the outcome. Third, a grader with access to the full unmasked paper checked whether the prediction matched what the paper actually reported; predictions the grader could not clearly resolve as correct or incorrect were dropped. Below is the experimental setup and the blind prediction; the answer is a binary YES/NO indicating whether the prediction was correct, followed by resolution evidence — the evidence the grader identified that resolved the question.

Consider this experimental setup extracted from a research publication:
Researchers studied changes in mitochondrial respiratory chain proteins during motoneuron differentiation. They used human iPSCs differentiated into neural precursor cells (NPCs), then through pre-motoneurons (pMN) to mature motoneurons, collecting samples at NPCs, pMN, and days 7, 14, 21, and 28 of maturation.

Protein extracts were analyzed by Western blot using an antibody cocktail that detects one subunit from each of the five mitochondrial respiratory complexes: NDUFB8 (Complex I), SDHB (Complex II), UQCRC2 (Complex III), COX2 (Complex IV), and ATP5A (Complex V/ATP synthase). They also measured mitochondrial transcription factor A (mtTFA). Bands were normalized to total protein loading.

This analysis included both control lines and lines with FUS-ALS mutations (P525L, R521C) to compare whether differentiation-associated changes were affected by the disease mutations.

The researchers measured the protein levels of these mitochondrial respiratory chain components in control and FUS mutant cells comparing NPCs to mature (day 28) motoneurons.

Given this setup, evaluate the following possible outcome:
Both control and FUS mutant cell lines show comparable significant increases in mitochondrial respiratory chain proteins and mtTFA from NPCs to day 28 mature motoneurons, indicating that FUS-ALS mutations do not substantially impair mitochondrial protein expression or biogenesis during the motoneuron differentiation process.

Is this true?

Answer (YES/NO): YES